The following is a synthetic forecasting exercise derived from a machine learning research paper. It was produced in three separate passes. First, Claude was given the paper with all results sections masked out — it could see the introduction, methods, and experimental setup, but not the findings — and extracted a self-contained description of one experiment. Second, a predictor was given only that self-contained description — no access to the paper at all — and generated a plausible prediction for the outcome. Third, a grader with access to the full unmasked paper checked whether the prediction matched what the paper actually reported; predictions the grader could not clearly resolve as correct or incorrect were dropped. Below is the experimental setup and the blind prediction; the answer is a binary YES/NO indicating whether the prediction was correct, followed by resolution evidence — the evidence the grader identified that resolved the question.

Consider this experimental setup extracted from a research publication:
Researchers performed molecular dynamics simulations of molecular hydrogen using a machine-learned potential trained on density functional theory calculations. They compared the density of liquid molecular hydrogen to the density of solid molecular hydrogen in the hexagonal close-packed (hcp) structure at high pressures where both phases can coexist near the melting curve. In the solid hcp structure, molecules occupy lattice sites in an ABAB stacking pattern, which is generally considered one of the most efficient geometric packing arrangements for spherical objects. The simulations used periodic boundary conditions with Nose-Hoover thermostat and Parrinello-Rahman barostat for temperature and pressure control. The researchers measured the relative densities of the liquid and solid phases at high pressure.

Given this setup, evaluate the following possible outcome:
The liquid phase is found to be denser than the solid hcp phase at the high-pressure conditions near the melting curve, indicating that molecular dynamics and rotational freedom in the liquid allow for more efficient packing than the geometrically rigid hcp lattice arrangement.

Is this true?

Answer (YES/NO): YES